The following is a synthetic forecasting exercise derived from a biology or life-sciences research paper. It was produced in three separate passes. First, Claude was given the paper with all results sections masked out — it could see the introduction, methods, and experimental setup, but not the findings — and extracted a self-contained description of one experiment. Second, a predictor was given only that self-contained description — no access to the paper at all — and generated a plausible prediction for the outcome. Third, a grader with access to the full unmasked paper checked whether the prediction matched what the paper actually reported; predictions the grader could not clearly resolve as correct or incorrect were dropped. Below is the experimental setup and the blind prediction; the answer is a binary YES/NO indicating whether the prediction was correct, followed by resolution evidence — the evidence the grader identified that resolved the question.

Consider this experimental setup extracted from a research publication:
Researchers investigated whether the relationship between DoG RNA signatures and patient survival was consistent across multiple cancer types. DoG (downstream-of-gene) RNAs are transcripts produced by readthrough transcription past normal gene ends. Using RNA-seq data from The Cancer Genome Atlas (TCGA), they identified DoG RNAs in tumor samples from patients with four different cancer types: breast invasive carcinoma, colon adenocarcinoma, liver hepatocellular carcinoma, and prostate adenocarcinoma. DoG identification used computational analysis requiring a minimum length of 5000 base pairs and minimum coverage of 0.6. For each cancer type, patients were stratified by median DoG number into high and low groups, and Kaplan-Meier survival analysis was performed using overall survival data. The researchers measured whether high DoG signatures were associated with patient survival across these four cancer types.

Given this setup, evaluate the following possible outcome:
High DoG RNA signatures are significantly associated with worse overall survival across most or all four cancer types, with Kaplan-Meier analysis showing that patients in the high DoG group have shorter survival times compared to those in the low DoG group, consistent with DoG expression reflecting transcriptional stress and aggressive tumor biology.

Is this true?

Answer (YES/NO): NO